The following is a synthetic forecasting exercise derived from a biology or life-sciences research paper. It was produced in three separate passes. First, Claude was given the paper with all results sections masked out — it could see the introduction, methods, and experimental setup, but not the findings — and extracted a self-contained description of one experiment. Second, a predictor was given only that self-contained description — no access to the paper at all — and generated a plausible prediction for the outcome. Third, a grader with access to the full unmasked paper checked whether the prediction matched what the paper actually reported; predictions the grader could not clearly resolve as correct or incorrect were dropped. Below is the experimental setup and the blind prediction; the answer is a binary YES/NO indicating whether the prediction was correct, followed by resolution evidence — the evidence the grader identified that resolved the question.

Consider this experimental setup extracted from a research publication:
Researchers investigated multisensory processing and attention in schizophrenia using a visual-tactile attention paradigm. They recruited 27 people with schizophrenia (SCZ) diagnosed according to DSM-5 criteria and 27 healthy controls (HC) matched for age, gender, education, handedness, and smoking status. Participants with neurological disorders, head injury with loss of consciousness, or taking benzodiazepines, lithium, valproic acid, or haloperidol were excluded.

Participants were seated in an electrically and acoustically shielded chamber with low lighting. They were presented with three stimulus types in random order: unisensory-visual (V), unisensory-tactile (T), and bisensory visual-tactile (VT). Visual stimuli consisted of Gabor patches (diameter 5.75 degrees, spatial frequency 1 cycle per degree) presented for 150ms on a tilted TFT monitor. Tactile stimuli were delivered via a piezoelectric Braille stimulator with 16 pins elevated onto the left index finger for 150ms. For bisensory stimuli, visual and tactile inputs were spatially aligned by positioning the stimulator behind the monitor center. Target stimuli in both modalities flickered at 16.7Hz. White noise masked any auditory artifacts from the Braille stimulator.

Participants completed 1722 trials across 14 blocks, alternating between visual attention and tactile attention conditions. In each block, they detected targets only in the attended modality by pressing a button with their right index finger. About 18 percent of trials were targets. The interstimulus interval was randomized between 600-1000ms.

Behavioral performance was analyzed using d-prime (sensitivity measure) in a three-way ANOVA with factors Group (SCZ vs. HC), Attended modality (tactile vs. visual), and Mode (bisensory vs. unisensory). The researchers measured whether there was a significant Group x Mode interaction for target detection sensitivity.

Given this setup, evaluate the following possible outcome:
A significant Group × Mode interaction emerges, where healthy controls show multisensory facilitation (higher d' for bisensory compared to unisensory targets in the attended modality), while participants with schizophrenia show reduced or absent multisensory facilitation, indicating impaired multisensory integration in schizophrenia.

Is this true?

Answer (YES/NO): NO